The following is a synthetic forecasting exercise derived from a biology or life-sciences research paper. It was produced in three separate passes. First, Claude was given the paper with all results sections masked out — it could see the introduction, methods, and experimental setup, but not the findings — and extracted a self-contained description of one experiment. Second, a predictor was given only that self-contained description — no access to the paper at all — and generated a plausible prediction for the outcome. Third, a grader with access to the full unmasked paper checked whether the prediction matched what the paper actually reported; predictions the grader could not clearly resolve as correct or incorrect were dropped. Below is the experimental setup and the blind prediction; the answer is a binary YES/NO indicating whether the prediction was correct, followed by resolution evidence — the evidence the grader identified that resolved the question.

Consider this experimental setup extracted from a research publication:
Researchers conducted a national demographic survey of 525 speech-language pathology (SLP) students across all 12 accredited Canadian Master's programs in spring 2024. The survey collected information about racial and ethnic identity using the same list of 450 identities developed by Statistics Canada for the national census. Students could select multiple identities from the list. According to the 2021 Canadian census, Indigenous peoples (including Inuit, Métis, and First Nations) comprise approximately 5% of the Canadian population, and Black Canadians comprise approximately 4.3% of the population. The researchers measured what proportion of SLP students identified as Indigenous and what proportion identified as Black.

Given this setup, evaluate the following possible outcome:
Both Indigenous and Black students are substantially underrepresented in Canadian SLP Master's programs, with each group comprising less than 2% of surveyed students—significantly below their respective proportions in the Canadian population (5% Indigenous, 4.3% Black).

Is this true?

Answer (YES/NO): YES